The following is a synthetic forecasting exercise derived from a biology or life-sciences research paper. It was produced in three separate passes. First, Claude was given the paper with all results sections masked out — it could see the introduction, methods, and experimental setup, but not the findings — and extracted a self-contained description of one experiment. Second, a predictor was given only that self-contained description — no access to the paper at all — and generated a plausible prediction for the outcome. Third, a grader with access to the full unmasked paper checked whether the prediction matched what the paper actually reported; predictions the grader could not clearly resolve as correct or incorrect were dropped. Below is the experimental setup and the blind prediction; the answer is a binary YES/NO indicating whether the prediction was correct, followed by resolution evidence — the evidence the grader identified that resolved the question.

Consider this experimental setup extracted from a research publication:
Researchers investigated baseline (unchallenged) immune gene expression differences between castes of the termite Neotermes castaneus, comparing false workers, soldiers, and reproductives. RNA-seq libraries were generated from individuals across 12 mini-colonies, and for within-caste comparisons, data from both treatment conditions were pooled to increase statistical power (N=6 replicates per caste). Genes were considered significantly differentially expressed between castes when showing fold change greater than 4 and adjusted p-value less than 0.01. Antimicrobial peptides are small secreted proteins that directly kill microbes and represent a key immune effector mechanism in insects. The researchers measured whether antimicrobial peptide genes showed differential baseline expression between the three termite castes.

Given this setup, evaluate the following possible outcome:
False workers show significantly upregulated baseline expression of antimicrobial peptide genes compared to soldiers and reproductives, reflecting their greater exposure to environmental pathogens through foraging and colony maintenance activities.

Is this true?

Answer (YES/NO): NO